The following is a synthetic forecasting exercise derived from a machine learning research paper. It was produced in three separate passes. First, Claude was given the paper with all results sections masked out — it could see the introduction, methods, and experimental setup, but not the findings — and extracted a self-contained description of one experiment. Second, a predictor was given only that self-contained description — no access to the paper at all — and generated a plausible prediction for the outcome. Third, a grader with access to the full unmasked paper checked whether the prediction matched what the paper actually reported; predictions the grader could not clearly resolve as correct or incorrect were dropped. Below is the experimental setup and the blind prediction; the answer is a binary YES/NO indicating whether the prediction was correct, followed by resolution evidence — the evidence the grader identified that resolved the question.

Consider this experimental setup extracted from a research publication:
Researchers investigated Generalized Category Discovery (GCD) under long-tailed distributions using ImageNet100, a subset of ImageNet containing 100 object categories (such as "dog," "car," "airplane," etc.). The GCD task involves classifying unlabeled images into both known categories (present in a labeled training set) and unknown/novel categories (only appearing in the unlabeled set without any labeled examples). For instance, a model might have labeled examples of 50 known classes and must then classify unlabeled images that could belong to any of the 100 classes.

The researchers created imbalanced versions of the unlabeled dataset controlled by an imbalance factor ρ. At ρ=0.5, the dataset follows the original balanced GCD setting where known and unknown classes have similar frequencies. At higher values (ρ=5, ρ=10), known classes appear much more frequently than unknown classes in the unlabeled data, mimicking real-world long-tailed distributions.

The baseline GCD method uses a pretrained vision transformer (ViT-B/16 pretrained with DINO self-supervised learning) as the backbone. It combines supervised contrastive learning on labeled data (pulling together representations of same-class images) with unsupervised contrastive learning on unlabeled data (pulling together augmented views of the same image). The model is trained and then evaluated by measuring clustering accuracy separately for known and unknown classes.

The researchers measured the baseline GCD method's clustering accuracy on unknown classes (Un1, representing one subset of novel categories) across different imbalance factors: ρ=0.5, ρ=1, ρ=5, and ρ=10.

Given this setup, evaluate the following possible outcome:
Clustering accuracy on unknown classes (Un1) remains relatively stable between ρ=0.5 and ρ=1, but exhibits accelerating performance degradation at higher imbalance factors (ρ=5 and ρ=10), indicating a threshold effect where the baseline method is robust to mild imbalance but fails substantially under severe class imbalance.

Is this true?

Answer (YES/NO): NO